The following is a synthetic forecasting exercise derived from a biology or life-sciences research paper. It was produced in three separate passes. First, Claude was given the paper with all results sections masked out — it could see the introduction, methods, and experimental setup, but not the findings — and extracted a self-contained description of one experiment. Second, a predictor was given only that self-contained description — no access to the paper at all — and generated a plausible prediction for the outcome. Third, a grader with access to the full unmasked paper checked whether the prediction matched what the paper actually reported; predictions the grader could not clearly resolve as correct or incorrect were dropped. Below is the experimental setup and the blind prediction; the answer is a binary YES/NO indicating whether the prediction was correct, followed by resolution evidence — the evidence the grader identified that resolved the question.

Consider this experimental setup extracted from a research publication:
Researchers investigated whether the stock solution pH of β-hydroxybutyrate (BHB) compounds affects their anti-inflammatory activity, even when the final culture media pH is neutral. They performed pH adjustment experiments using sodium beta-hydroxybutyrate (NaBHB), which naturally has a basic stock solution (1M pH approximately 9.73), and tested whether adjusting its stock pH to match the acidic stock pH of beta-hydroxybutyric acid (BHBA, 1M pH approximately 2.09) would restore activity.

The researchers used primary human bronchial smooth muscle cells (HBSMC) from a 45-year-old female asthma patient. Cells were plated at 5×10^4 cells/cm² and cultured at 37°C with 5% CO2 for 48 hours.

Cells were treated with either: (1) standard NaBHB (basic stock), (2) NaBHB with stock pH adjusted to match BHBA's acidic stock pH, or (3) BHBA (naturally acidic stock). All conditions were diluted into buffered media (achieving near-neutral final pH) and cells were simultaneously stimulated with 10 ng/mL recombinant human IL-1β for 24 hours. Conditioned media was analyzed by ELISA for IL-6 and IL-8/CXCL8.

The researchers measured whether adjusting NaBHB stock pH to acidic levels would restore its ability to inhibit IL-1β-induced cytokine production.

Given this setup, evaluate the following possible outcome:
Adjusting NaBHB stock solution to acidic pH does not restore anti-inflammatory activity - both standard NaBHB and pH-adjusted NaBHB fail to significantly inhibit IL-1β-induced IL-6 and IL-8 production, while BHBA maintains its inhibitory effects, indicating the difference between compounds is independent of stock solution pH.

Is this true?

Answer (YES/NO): NO